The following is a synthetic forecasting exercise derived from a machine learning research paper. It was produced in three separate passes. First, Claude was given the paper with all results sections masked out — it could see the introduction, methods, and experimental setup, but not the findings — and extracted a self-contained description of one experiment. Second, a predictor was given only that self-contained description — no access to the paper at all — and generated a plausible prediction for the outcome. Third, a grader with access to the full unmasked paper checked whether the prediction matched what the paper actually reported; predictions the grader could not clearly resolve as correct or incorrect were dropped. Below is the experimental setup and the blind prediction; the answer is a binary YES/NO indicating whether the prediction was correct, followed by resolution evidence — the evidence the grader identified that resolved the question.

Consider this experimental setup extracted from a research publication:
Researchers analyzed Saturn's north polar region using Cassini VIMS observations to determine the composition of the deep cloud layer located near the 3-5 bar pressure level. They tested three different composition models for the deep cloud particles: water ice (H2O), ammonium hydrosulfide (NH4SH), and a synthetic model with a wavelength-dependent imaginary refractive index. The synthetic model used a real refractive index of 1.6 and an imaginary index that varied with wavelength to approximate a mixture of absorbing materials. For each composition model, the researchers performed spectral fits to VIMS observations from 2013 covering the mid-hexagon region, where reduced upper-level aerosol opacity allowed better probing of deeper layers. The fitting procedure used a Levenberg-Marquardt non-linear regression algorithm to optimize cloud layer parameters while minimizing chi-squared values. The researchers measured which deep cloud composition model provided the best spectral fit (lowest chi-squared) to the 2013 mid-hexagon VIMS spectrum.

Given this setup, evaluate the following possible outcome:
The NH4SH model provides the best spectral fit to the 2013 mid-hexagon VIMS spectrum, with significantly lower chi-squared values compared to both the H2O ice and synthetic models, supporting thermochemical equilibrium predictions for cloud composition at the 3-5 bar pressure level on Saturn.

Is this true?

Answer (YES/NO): NO